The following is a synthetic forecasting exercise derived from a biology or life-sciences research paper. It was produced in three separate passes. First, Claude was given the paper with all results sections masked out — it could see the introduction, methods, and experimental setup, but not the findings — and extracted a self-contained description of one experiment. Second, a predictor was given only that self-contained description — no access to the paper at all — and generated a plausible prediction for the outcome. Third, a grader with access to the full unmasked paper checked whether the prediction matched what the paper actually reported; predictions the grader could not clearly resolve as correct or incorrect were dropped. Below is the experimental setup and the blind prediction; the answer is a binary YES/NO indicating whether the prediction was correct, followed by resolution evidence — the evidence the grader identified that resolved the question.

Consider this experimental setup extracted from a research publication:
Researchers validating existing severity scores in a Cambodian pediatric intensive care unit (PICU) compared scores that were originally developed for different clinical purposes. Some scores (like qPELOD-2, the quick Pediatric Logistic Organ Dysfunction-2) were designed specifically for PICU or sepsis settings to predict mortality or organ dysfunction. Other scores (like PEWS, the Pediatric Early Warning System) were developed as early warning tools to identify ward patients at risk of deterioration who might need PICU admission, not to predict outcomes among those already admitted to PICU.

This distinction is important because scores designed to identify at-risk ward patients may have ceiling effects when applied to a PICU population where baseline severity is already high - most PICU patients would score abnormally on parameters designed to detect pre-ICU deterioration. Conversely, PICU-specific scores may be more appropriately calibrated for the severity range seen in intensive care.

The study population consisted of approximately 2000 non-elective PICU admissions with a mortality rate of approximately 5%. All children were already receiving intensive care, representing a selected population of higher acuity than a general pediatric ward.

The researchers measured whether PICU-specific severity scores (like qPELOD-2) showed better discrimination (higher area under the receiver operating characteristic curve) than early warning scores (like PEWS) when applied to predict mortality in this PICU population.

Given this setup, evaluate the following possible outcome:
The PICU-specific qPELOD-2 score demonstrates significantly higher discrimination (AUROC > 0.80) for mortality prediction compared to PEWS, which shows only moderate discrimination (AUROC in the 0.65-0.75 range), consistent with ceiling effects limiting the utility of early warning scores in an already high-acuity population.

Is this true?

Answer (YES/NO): NO